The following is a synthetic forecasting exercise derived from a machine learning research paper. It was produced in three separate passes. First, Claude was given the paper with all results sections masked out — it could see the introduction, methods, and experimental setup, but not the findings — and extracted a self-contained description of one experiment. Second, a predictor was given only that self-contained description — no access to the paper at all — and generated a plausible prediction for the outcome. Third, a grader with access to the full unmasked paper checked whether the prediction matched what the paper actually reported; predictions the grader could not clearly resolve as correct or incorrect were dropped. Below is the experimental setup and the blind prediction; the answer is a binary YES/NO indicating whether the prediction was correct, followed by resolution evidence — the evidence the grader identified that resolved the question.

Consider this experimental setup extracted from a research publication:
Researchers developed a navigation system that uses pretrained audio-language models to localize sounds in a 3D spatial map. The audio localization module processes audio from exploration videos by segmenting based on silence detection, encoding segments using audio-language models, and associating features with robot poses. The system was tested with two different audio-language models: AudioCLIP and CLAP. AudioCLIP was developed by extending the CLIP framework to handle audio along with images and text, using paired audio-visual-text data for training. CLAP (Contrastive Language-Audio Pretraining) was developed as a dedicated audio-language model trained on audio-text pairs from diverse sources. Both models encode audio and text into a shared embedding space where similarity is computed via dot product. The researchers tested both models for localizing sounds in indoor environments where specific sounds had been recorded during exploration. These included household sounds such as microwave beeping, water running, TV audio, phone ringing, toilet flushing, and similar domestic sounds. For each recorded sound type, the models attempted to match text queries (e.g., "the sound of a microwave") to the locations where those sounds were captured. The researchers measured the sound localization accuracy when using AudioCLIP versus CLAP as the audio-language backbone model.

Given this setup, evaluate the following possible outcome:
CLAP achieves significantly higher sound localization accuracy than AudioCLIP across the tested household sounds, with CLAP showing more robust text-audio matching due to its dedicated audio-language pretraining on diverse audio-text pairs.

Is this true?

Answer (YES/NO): YES